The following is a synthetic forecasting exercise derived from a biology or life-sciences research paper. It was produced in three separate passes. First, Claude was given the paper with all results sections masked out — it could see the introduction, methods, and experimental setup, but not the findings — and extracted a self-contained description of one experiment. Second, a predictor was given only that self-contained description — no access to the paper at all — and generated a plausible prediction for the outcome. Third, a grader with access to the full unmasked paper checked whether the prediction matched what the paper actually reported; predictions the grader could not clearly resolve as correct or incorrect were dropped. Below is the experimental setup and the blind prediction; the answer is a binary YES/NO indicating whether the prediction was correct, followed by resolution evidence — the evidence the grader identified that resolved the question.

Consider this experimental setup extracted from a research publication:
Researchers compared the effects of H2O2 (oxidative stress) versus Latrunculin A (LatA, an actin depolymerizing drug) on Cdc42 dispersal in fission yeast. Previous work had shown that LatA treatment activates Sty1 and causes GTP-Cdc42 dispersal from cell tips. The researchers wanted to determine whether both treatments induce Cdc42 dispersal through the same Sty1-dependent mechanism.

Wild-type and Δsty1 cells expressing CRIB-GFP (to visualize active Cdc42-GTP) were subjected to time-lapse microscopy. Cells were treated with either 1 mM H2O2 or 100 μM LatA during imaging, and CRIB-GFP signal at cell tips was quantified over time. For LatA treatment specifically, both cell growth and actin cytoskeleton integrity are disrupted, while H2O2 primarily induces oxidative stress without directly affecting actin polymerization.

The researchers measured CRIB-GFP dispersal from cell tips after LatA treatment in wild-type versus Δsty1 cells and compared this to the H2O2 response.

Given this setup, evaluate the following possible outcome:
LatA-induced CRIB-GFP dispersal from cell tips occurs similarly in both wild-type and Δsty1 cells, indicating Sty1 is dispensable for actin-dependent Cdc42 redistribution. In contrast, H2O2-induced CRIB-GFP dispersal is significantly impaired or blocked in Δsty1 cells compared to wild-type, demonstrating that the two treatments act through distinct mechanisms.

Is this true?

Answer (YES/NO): NO